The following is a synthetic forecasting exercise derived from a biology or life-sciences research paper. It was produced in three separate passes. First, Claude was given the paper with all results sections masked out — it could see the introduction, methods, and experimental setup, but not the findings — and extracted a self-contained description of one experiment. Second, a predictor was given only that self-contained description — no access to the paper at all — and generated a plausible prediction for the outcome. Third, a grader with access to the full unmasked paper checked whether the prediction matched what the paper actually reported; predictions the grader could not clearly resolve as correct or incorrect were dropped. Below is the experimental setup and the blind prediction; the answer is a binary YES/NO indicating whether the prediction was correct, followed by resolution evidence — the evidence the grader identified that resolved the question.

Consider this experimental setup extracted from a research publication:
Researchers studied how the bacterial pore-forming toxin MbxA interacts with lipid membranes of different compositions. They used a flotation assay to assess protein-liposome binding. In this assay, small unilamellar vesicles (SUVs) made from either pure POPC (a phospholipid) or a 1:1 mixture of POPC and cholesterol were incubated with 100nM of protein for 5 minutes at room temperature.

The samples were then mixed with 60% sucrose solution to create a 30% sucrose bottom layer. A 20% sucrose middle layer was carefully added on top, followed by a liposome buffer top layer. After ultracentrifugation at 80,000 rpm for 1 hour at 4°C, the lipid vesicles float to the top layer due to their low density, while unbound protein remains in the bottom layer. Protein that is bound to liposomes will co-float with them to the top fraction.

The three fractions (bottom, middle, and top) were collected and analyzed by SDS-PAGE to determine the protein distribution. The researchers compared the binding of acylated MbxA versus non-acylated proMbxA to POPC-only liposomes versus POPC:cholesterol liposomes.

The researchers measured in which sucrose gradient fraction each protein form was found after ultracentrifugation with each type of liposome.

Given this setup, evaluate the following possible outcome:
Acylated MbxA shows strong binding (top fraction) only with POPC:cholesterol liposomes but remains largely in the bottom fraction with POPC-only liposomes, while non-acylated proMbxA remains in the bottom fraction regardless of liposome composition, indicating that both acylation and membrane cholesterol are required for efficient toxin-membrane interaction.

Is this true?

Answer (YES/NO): NO